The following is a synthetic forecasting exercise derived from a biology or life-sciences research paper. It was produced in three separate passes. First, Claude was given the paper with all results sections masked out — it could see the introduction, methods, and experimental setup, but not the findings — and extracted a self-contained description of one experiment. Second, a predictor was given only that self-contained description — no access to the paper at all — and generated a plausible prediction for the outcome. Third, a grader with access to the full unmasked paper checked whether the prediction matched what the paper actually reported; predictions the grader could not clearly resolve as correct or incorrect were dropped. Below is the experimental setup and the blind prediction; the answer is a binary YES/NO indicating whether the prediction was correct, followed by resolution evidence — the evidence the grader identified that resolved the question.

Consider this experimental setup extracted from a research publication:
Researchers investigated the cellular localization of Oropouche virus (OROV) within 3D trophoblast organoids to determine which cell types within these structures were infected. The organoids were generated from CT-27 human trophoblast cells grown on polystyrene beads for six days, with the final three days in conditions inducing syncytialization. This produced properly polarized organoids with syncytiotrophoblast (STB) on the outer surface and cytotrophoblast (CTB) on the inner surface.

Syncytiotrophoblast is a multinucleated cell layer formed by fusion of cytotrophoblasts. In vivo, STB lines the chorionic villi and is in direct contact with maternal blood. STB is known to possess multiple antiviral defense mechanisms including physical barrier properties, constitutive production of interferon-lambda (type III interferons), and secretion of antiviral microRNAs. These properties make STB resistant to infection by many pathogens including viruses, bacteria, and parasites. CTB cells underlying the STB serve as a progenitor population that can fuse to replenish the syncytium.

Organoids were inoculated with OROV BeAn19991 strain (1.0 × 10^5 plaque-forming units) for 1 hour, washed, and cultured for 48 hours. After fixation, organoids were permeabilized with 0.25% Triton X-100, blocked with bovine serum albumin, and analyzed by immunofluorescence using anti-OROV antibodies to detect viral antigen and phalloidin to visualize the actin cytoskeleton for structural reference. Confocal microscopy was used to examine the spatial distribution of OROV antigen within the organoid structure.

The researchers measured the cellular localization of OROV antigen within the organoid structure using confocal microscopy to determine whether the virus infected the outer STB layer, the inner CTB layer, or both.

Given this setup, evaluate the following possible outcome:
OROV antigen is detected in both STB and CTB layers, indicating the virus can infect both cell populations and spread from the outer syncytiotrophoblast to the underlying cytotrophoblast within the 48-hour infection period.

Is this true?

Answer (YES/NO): NO